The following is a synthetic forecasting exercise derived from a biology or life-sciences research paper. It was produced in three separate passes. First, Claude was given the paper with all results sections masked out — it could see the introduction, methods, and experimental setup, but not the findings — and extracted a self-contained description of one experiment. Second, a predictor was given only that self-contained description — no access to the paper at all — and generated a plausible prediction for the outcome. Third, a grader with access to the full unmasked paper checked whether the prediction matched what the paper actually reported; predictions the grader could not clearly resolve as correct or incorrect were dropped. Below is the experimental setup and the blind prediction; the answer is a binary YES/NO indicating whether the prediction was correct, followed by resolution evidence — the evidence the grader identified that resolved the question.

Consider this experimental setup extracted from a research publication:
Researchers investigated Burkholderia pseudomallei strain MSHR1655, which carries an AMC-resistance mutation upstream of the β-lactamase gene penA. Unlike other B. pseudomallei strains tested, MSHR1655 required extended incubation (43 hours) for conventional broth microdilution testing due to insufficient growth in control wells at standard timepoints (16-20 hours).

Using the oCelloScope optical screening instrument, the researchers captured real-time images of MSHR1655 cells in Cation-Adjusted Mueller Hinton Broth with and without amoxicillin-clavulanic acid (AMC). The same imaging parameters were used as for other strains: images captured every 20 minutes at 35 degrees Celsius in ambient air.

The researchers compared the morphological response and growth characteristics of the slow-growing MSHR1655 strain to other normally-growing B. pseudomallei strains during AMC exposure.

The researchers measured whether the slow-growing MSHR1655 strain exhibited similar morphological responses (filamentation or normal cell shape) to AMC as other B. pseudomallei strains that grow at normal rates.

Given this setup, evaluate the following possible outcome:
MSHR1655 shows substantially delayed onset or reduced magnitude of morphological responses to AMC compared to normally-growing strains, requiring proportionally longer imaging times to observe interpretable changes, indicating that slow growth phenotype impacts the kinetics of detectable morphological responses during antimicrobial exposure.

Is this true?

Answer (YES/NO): NO